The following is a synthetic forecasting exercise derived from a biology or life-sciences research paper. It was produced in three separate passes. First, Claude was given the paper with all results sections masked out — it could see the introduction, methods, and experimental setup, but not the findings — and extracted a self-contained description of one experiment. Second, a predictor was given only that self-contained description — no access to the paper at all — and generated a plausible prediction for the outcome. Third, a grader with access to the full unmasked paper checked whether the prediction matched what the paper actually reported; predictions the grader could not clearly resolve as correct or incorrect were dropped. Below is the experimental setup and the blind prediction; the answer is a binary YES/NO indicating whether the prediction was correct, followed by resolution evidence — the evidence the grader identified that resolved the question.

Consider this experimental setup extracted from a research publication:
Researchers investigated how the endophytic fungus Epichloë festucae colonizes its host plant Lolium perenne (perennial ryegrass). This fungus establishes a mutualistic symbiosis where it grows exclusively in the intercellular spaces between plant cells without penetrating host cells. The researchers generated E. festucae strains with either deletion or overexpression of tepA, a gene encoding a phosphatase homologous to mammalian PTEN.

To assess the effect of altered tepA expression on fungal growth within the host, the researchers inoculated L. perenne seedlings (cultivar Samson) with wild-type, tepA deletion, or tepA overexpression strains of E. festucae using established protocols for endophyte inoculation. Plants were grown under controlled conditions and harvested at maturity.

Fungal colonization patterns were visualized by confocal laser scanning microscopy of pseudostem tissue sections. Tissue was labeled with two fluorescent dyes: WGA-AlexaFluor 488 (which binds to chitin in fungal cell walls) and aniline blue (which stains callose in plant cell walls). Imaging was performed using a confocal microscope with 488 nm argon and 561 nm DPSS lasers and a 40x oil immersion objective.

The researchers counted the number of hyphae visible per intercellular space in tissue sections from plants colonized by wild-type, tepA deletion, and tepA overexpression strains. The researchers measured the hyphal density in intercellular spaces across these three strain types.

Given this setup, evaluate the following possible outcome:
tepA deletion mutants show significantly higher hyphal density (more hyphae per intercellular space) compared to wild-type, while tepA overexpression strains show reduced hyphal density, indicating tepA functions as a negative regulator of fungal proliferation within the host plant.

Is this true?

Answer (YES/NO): NO